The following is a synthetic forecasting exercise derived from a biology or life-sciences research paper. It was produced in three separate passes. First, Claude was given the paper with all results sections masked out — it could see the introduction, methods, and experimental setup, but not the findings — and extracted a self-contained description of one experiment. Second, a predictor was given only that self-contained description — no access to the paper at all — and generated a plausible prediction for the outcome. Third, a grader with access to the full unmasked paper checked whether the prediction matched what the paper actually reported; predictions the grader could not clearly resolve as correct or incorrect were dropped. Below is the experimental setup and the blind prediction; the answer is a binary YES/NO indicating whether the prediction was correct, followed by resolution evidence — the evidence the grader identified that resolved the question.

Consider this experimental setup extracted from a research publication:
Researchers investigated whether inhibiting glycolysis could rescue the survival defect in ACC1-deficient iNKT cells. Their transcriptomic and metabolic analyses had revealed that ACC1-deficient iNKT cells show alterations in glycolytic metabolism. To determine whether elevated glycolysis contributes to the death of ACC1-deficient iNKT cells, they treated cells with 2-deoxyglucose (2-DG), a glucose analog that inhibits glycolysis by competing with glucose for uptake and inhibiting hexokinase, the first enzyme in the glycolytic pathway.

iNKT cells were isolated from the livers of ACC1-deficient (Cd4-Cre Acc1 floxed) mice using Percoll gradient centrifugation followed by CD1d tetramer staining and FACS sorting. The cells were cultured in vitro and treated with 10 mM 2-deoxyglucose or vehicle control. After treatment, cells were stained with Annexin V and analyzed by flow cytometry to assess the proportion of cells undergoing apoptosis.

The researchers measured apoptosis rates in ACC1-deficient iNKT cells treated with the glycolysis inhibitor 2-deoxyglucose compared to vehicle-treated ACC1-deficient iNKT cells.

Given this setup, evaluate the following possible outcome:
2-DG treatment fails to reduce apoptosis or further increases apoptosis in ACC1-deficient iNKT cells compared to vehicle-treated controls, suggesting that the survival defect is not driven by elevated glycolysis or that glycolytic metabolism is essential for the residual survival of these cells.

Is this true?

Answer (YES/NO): NO